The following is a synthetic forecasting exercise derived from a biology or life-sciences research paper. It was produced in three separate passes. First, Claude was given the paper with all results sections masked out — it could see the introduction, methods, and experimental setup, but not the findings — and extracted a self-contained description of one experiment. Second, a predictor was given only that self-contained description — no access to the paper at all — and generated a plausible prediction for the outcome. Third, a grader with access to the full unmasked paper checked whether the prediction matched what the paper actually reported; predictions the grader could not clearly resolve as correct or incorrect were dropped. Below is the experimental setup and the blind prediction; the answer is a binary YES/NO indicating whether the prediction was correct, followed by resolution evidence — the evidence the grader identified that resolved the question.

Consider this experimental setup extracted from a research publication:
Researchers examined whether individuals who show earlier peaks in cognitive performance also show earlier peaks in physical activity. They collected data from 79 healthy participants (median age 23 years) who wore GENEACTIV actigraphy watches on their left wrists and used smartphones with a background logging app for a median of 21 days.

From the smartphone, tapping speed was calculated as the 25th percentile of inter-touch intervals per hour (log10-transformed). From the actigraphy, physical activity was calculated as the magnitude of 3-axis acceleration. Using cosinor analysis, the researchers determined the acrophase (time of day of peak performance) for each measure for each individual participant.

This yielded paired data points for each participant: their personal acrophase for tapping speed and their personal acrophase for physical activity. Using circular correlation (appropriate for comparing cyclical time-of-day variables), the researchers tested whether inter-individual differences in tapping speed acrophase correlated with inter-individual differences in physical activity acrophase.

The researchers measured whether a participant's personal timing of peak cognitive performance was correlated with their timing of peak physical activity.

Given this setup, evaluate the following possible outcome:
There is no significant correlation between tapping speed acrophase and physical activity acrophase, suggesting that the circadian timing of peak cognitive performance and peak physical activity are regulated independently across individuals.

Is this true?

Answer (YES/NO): YES